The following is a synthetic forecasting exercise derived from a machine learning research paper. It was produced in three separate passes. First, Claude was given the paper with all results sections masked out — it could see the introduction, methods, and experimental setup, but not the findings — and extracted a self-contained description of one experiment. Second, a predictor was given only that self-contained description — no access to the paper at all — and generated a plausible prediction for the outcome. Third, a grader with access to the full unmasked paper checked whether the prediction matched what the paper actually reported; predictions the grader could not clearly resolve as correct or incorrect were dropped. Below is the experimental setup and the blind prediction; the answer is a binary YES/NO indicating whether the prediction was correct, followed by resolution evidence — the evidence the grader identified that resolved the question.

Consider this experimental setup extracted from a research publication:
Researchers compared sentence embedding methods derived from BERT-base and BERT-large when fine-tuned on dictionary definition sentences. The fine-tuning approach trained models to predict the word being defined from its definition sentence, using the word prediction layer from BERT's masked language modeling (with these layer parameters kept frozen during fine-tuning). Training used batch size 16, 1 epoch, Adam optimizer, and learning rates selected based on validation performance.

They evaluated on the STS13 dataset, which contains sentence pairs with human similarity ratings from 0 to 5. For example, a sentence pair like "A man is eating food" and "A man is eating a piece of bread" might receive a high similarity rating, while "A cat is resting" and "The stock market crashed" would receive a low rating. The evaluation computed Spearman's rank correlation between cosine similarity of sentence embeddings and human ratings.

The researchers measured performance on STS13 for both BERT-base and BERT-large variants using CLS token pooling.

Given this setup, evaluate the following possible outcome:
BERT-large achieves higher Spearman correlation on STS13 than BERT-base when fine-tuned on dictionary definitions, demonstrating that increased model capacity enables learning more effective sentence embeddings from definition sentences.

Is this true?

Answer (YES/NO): YES